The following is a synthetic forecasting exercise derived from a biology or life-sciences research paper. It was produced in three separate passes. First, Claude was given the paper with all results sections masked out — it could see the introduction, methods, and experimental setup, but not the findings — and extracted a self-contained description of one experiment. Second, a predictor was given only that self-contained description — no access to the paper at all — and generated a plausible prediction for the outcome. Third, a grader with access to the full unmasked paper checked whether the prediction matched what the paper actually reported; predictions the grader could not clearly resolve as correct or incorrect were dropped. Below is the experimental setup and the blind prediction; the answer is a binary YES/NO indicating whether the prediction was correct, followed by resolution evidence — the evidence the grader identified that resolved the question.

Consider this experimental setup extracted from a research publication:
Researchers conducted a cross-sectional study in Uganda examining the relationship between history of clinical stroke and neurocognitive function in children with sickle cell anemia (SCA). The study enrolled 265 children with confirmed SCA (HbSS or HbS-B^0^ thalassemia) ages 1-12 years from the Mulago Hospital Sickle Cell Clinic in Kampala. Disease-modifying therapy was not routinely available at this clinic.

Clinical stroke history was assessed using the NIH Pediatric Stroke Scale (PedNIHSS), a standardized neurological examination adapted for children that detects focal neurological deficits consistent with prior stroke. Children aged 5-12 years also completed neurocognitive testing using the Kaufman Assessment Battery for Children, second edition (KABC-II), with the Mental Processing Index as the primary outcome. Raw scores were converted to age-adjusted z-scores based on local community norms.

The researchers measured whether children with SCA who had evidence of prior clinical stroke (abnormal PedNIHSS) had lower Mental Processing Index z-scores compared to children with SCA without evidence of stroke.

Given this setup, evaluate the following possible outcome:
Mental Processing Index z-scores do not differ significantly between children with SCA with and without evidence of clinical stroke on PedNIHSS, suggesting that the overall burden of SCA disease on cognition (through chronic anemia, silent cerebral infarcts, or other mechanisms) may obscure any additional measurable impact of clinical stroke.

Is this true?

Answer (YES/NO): NO